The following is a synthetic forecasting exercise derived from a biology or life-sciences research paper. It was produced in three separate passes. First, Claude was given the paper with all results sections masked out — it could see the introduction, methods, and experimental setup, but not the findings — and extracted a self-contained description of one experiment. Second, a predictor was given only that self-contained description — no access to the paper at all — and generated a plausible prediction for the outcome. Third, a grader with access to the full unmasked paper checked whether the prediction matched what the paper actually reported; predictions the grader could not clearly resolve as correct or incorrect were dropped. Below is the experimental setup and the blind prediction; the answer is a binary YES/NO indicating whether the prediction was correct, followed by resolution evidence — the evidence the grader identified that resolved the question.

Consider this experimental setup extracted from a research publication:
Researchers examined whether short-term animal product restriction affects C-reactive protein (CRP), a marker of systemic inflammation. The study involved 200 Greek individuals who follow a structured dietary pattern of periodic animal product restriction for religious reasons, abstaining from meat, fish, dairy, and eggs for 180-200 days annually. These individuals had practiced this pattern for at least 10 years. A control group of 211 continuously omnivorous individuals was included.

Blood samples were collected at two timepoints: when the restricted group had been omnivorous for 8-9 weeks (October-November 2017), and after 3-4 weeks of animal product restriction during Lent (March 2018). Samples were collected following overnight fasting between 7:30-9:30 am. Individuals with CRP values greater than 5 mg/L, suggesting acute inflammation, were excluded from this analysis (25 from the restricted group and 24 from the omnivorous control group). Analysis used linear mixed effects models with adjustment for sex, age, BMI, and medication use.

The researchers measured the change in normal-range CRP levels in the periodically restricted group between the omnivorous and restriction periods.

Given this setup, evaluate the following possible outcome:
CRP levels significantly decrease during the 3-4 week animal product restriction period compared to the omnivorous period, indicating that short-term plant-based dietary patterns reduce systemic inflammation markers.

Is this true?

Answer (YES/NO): YES